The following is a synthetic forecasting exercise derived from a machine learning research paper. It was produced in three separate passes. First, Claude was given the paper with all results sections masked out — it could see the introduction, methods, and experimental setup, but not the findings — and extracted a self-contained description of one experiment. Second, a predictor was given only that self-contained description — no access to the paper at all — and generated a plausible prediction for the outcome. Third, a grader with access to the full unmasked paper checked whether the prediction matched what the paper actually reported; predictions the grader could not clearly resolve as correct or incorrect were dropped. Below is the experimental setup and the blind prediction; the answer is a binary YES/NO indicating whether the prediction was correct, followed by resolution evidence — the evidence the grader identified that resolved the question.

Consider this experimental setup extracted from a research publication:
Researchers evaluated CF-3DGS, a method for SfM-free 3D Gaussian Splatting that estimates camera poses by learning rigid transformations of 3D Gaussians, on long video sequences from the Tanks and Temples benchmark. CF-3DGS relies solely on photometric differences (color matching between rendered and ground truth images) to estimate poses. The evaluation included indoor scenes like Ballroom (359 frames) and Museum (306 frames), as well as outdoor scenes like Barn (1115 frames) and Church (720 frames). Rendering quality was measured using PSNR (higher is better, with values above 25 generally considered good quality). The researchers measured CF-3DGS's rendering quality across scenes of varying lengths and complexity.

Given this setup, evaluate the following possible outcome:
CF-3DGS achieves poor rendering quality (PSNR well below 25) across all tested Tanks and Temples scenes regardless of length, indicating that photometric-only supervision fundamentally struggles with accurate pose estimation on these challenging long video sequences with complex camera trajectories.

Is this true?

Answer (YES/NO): YES